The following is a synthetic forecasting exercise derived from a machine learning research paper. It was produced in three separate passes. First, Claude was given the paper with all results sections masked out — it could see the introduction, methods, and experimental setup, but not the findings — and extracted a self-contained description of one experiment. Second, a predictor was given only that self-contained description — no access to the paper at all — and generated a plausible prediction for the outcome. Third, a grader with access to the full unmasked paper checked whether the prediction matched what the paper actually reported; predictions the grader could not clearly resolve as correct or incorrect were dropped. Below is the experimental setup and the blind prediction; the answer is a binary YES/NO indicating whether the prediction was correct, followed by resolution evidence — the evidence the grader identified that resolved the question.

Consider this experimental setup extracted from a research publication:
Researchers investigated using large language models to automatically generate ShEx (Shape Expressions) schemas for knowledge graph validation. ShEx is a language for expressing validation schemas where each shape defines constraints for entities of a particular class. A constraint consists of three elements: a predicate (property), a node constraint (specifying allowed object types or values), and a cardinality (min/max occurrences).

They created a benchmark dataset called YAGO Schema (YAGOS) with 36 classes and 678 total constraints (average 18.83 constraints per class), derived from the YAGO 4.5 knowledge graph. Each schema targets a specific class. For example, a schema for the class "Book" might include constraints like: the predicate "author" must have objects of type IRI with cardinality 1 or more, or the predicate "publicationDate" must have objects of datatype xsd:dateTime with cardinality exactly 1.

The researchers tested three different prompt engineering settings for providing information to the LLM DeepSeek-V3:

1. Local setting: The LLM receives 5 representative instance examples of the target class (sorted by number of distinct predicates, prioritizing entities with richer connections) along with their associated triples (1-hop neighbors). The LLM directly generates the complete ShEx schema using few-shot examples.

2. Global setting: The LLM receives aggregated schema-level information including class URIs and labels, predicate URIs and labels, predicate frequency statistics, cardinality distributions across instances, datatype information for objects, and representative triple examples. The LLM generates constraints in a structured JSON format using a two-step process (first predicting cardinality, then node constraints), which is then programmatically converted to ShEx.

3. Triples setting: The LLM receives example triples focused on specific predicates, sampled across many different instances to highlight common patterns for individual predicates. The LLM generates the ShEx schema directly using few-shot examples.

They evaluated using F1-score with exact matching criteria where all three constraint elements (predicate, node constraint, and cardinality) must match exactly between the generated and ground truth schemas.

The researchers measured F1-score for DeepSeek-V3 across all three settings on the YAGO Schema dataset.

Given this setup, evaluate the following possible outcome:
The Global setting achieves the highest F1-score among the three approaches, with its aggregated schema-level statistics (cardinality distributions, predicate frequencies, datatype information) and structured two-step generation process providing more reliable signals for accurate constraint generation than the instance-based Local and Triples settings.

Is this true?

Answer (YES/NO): NO